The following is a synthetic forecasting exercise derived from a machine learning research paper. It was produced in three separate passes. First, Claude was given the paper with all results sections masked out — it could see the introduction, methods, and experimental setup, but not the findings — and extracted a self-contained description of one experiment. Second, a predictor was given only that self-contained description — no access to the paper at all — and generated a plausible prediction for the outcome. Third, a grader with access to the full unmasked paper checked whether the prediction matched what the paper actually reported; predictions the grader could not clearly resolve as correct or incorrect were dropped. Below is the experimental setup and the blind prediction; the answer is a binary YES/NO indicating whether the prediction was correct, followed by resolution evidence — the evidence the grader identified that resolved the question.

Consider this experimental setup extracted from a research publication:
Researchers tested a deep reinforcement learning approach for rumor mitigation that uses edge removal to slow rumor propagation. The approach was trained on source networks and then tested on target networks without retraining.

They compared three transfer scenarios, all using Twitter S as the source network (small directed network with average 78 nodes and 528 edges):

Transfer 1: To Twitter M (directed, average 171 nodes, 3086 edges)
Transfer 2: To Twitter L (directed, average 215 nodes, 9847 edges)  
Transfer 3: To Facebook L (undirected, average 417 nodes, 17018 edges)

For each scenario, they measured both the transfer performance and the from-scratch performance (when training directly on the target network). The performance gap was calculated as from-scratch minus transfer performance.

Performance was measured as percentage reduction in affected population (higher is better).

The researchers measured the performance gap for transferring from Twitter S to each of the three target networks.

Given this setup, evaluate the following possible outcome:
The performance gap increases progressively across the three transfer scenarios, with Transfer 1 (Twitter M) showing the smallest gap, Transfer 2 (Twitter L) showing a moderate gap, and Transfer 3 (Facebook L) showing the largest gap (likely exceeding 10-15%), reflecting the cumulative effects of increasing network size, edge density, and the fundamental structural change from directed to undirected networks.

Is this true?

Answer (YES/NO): NO